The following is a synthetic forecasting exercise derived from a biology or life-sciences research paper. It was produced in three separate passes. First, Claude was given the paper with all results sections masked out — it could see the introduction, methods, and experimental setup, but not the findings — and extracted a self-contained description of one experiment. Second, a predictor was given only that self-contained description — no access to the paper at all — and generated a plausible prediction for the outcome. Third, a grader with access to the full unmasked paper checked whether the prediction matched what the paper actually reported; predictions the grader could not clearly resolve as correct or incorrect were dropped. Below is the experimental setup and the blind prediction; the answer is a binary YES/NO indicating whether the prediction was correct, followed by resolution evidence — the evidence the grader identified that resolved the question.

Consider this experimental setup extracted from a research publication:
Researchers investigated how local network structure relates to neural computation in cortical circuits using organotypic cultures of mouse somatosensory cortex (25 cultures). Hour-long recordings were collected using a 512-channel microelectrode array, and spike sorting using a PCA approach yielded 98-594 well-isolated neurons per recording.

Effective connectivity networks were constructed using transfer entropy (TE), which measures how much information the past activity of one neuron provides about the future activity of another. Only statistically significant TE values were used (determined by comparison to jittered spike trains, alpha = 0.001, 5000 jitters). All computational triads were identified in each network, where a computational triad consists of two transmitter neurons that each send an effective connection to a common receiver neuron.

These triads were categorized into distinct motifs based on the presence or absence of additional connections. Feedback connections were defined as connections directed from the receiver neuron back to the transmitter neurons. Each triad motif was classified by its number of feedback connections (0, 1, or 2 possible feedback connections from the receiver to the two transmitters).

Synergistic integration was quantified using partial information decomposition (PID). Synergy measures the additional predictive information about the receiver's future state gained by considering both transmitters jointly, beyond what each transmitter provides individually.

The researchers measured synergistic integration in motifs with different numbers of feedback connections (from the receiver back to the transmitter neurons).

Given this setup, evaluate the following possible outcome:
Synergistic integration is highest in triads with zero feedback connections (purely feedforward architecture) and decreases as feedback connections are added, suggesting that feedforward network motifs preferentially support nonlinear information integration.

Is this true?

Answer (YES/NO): YES